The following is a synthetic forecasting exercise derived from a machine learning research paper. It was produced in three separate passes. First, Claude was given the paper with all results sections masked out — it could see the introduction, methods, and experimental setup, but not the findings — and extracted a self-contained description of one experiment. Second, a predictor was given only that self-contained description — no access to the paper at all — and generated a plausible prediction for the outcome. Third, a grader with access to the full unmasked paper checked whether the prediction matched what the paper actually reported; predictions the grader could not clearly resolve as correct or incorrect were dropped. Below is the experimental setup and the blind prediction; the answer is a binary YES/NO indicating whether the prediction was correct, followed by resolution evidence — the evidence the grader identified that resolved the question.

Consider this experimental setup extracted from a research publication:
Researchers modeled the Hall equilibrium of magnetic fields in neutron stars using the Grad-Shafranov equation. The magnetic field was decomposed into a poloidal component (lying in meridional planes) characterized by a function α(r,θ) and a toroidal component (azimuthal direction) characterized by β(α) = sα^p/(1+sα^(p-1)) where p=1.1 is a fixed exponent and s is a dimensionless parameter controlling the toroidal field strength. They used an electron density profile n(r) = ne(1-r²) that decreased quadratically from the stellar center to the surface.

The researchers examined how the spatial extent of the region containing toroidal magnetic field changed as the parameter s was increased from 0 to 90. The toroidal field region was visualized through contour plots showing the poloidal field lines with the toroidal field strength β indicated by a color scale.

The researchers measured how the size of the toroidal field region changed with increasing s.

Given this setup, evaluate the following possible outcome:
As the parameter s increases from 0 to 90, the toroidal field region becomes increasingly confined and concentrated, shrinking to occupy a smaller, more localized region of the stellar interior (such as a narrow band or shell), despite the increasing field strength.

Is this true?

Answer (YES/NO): YES